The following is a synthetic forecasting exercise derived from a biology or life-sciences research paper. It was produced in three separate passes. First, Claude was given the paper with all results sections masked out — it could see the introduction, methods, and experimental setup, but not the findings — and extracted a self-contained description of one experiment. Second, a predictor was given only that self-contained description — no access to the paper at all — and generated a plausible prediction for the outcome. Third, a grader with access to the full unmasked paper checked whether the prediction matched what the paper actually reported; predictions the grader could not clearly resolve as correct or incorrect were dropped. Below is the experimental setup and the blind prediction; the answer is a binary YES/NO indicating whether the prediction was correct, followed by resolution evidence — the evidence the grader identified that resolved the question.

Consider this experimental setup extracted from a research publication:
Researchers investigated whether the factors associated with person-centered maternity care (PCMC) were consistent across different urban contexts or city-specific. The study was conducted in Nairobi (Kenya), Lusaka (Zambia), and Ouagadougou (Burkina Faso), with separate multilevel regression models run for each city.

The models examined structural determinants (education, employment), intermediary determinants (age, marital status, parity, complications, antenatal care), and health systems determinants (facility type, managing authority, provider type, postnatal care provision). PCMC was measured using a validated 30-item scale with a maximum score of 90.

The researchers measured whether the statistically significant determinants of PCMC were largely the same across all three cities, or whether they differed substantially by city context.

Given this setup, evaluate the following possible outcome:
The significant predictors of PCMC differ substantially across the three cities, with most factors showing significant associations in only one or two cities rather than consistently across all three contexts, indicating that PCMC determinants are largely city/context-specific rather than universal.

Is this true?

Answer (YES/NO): YES